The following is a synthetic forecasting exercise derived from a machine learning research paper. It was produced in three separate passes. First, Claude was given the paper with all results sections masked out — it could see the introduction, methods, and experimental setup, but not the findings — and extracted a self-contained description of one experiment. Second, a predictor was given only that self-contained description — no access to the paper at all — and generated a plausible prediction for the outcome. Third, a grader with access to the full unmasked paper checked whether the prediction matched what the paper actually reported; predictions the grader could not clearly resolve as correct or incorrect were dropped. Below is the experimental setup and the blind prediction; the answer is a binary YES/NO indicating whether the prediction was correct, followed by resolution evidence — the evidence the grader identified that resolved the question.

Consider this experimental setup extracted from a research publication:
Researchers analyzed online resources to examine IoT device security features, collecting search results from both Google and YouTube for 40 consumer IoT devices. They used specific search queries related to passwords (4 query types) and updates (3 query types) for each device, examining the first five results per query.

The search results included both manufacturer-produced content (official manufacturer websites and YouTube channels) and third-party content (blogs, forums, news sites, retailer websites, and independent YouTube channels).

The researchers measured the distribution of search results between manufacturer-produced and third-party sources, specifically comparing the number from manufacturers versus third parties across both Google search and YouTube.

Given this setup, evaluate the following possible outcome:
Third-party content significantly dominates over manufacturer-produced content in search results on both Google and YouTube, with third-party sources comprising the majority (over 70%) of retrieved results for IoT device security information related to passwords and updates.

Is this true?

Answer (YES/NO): YES